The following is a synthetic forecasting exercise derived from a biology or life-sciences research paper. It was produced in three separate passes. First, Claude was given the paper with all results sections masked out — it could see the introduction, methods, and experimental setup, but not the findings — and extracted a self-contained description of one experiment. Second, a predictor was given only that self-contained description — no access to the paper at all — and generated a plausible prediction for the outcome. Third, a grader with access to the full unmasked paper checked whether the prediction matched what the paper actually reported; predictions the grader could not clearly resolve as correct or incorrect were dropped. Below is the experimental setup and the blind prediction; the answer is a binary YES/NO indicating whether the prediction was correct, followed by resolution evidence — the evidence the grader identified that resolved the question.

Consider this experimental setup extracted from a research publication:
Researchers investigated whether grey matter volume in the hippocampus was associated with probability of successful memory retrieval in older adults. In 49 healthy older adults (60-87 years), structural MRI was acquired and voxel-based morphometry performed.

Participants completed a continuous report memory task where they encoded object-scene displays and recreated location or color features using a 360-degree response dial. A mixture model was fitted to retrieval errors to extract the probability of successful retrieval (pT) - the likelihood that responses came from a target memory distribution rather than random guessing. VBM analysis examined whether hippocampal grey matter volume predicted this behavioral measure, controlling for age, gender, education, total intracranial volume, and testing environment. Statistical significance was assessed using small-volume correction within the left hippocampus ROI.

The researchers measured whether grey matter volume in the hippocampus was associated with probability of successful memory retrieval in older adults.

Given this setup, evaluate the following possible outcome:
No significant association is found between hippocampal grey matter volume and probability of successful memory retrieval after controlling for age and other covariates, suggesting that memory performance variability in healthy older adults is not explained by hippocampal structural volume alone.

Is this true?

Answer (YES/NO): YES